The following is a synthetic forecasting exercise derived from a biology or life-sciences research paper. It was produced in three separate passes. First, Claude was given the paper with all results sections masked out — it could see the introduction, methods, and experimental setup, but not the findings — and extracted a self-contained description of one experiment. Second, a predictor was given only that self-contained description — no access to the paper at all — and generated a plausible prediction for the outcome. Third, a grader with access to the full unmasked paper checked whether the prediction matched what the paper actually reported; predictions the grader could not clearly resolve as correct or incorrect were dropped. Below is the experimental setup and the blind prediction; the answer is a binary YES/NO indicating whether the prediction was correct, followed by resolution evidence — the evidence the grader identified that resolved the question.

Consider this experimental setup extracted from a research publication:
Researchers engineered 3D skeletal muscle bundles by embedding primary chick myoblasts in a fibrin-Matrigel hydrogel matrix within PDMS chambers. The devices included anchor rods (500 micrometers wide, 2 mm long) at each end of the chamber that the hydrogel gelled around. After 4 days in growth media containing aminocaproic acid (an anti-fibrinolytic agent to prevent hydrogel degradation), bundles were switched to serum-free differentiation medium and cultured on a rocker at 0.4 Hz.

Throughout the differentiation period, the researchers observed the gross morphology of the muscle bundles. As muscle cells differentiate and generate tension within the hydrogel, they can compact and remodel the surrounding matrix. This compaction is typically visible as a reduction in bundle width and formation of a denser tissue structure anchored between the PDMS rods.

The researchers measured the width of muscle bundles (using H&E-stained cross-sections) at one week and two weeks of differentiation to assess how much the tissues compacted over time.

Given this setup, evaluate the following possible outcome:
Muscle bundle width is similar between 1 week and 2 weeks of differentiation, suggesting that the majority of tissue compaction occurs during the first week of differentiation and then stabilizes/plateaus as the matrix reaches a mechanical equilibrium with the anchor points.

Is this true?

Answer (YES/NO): YES